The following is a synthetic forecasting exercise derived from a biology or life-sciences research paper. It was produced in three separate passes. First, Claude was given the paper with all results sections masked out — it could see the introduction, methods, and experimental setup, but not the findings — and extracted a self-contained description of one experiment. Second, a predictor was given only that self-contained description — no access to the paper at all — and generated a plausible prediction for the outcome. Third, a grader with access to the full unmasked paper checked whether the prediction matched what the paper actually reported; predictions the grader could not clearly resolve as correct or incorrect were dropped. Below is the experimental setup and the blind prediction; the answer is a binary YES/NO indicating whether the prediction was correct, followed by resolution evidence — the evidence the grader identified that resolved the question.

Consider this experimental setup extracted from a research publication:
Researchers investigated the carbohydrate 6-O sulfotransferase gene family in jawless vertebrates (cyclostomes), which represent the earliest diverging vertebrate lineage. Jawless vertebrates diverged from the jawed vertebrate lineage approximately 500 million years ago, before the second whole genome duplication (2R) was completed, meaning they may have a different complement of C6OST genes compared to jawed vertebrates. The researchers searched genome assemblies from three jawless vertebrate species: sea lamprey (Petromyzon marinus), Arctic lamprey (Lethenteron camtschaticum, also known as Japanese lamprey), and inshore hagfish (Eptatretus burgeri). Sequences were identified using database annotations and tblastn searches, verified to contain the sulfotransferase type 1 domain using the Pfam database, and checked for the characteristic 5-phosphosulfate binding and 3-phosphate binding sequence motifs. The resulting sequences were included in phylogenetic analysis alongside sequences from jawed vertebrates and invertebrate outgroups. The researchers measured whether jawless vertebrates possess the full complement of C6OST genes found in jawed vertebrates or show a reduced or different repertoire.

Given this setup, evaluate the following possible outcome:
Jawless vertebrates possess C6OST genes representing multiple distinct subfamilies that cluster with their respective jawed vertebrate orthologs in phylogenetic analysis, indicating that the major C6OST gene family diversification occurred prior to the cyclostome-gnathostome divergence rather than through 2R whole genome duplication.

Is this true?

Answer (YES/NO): NO